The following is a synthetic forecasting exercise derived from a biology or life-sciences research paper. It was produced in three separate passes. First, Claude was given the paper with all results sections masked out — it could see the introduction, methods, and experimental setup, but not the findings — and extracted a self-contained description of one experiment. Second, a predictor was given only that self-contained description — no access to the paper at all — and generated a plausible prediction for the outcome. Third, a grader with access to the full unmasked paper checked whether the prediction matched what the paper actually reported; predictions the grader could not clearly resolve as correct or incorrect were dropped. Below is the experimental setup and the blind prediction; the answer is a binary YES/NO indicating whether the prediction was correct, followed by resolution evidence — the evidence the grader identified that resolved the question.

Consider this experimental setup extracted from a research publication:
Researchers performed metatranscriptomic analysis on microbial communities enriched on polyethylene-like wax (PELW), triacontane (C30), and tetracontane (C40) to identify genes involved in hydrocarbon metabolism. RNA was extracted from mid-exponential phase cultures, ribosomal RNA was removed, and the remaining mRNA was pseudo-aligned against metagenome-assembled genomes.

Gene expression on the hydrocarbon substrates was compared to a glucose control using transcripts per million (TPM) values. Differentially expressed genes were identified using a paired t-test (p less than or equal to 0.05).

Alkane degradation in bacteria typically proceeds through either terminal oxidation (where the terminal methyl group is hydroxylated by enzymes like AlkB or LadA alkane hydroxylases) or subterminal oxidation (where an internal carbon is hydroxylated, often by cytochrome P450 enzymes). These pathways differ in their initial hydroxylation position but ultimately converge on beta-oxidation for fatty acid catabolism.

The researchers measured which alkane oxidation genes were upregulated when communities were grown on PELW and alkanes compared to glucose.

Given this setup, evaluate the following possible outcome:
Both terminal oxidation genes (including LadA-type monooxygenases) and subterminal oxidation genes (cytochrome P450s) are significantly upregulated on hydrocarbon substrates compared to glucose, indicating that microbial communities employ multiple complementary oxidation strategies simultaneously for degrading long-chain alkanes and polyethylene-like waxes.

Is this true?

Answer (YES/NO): YES